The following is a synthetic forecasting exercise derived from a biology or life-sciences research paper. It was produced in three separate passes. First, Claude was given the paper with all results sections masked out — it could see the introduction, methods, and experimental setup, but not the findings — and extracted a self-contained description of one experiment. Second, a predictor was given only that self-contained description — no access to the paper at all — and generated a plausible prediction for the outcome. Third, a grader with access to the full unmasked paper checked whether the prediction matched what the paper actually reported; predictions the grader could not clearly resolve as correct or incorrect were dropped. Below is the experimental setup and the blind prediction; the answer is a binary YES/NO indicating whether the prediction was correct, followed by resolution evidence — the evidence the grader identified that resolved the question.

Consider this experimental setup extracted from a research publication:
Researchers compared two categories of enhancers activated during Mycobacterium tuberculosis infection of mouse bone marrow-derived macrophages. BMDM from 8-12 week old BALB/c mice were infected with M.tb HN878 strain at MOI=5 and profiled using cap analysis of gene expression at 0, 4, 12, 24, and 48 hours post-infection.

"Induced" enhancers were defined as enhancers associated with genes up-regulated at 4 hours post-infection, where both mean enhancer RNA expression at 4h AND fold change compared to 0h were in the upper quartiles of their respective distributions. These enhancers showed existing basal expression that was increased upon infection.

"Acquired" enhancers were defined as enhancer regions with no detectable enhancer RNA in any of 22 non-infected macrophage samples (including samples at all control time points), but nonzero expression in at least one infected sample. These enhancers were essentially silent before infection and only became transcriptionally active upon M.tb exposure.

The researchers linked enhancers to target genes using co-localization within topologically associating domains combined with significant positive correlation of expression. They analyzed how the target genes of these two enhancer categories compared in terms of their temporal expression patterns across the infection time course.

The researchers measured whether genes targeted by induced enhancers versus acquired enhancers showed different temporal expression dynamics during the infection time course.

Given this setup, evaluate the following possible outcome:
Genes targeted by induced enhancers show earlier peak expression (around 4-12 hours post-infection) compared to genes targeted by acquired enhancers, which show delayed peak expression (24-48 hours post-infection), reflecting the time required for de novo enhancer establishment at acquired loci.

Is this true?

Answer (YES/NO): NO